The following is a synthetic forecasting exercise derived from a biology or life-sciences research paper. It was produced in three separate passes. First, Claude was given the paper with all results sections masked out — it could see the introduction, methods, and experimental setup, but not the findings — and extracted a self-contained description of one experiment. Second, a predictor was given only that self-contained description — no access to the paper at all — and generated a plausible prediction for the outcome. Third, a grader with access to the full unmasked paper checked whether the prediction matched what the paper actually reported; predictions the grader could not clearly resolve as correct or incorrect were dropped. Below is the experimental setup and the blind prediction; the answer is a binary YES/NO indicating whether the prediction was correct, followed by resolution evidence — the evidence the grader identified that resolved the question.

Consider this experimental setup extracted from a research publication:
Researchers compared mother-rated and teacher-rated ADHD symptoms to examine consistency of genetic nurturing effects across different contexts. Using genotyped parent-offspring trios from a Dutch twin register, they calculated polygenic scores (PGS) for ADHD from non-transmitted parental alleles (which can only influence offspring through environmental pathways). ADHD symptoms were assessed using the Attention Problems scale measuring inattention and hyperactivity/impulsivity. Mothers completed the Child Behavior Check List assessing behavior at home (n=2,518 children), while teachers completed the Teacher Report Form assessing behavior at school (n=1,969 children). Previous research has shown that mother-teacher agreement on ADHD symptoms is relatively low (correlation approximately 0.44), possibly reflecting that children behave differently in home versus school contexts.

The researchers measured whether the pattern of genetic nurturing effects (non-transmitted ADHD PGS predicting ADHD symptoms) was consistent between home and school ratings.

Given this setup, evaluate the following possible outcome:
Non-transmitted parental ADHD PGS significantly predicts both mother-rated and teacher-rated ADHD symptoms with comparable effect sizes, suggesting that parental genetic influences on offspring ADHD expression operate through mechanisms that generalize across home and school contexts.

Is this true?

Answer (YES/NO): NO